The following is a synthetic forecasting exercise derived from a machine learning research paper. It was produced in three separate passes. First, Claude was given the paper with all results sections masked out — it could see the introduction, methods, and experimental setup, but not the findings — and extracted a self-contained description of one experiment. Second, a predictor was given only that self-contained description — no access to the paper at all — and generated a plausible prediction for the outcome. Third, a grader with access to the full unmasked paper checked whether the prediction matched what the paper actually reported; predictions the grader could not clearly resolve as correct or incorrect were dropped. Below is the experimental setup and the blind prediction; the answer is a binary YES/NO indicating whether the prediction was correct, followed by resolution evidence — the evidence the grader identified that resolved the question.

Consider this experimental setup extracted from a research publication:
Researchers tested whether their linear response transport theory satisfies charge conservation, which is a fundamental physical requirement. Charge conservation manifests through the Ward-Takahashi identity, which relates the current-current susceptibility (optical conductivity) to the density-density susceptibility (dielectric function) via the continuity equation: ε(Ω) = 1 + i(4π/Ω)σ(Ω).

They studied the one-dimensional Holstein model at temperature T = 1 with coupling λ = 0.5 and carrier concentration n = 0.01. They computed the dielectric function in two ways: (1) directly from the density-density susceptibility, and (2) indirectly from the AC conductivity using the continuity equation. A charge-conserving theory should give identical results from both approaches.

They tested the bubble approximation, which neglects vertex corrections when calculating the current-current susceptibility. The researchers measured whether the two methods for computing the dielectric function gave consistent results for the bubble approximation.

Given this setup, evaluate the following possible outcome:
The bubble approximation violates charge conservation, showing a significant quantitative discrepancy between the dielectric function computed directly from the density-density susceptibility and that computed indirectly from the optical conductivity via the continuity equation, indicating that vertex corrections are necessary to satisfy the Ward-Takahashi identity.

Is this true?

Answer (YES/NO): YES